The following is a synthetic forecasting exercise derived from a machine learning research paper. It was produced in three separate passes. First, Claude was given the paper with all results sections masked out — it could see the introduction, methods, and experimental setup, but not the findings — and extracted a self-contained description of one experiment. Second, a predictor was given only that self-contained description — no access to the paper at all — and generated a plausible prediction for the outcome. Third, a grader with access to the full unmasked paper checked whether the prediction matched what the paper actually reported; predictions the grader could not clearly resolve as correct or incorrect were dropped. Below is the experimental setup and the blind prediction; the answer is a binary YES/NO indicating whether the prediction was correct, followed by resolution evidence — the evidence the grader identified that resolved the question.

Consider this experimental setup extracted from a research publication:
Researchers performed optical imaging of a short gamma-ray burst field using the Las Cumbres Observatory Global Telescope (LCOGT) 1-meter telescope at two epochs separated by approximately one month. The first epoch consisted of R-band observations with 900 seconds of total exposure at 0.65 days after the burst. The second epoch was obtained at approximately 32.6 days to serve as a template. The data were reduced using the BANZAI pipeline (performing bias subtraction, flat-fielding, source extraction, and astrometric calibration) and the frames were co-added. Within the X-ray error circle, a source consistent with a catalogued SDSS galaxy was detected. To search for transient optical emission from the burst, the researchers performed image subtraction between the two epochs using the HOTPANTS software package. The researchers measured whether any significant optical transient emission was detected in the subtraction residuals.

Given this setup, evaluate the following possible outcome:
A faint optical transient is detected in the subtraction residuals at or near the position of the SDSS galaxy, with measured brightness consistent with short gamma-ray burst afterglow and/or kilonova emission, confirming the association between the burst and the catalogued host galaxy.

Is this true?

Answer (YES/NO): NO